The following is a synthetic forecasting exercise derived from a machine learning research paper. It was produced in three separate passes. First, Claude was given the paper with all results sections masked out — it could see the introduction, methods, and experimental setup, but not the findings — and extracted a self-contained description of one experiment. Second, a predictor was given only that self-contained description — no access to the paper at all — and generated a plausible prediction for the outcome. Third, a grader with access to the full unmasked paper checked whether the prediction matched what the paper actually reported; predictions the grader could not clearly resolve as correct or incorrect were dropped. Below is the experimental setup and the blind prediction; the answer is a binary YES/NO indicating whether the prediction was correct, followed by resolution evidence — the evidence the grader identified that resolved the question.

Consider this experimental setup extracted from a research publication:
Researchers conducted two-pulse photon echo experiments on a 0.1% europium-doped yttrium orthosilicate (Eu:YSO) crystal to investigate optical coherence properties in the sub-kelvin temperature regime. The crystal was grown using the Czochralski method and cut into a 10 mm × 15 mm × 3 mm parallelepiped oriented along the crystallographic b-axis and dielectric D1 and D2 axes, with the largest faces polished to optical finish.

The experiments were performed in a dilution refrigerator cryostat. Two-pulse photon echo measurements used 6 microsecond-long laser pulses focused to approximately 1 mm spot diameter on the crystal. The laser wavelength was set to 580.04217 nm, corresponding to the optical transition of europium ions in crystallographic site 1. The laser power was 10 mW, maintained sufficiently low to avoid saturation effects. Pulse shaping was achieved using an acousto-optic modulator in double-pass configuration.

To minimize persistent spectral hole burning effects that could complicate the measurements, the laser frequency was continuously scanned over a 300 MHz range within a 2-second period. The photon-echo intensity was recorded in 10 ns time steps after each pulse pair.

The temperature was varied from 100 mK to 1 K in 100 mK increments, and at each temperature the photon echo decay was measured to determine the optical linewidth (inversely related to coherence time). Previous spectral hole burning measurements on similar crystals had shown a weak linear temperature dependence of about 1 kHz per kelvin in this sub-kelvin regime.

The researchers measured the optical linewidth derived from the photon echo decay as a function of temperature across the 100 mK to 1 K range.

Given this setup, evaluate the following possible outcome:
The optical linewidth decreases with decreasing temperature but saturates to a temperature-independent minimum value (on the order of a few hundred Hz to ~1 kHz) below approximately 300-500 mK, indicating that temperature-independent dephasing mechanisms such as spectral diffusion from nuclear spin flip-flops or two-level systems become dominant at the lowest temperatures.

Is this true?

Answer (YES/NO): NO